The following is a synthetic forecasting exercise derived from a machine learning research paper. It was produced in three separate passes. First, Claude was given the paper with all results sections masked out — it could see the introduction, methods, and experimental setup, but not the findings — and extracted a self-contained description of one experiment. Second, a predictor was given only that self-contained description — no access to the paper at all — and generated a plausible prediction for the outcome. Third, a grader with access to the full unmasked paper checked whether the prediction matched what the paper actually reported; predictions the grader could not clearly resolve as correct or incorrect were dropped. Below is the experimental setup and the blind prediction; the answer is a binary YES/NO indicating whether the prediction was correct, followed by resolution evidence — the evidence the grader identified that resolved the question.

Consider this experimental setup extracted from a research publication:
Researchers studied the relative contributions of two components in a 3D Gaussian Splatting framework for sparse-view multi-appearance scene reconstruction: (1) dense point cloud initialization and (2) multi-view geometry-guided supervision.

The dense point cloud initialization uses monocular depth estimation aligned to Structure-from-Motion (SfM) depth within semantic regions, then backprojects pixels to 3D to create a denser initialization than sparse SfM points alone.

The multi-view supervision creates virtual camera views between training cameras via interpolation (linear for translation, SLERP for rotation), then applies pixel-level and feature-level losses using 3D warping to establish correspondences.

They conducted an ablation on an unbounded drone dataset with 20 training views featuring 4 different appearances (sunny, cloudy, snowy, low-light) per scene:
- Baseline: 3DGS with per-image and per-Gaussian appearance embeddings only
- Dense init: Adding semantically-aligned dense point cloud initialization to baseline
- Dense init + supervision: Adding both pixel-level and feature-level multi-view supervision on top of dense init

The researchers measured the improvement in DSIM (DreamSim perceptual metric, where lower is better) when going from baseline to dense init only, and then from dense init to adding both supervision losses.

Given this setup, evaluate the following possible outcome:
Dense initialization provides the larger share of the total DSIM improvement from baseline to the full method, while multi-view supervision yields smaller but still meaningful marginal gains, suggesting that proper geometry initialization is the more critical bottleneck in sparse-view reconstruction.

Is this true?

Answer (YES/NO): YES